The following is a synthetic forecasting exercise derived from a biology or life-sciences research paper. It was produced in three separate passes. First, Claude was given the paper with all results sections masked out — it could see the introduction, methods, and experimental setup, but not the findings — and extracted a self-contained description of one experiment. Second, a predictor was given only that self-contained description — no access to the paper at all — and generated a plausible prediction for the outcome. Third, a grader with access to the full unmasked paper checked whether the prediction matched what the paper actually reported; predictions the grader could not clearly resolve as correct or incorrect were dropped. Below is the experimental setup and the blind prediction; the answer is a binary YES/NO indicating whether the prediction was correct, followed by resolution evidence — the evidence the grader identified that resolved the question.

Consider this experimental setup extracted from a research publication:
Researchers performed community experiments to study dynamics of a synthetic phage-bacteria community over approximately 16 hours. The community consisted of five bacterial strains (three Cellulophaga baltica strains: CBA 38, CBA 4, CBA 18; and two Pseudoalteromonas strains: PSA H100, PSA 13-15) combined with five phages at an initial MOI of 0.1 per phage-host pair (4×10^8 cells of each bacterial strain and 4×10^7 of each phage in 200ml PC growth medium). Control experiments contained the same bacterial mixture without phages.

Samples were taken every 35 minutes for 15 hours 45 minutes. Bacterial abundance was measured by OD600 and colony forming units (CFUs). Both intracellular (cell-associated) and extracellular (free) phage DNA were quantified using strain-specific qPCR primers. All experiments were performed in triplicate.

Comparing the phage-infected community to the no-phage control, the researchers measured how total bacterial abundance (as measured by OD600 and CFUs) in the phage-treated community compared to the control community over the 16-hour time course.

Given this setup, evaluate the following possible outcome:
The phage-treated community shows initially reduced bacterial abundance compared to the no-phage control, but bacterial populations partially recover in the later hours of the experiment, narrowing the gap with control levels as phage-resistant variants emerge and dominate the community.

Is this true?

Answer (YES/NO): NO